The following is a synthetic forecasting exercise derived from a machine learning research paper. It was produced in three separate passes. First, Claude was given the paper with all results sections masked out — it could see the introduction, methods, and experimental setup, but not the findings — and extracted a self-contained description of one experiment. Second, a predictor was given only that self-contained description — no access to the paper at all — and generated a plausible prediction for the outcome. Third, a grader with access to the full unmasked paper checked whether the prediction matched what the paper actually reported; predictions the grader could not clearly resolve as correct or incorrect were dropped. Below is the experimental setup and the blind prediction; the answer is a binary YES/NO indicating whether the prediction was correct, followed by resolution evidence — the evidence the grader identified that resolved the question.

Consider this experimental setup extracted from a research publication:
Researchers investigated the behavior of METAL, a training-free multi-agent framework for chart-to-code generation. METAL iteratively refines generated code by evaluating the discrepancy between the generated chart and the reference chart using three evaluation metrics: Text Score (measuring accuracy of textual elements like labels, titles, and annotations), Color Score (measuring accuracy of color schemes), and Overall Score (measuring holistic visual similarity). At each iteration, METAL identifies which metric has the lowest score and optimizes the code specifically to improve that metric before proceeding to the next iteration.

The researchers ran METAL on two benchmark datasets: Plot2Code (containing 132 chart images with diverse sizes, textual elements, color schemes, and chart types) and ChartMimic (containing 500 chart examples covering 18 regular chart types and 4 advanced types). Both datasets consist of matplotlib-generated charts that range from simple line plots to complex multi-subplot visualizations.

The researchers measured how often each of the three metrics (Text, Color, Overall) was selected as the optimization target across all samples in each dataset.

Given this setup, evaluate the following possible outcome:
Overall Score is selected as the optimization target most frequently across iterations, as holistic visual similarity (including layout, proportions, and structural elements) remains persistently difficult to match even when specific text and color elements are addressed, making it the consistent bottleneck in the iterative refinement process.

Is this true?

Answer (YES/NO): NO